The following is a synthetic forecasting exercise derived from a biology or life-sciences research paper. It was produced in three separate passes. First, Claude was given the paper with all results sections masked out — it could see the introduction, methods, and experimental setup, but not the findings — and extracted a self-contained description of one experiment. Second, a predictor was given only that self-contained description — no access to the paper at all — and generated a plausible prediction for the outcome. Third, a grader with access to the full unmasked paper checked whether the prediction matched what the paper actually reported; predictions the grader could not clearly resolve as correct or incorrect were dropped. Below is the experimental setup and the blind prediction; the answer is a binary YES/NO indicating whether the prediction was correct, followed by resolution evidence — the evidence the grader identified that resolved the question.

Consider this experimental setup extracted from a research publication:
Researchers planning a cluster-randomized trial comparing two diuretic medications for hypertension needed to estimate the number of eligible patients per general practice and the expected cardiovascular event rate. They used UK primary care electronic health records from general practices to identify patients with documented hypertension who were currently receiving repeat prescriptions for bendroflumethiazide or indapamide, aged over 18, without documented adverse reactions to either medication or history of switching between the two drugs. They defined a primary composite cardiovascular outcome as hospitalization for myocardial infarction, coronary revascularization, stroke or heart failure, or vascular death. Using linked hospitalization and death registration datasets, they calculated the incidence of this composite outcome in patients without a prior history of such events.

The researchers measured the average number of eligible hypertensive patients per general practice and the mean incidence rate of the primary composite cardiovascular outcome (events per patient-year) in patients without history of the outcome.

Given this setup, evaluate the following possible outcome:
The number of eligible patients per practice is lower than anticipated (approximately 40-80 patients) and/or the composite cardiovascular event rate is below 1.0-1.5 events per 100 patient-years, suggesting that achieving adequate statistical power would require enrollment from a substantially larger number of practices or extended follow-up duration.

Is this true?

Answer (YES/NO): NO